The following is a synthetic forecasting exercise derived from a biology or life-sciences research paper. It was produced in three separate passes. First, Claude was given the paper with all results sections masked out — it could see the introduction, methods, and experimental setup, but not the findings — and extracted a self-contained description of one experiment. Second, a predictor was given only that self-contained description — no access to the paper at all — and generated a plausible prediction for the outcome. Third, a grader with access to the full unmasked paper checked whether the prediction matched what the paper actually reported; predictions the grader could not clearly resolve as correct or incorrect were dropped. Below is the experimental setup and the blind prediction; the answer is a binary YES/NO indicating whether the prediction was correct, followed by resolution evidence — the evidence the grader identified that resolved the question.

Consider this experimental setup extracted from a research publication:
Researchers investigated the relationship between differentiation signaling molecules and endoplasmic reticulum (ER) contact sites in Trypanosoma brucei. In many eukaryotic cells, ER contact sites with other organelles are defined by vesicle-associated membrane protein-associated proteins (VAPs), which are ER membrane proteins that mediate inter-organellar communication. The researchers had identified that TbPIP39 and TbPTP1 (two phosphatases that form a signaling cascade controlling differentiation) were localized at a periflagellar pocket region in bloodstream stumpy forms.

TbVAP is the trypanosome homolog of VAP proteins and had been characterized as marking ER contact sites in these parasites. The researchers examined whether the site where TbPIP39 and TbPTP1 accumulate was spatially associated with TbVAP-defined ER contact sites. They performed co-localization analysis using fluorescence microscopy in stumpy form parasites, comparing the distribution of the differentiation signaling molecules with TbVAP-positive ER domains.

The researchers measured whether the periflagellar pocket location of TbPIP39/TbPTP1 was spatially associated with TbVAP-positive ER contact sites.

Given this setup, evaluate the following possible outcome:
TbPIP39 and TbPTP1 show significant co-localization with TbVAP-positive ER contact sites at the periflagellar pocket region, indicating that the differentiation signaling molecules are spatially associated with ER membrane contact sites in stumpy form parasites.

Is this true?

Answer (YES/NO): NO